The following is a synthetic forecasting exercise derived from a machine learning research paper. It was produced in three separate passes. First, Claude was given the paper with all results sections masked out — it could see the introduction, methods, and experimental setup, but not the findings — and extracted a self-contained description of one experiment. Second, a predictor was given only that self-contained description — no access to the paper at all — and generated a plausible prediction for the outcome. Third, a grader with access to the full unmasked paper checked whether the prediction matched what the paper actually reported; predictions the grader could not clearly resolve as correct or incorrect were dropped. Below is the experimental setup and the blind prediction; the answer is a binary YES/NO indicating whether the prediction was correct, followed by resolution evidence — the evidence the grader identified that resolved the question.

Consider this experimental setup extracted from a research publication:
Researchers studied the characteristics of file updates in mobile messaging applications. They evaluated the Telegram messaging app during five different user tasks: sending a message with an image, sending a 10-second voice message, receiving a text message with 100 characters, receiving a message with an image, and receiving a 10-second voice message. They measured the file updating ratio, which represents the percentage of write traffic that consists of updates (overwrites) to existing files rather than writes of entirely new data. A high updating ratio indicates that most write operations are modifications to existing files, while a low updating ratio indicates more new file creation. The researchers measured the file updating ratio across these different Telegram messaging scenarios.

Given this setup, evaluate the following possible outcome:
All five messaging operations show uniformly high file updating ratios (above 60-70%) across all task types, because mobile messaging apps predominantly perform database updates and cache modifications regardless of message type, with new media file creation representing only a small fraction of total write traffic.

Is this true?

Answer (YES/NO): YES